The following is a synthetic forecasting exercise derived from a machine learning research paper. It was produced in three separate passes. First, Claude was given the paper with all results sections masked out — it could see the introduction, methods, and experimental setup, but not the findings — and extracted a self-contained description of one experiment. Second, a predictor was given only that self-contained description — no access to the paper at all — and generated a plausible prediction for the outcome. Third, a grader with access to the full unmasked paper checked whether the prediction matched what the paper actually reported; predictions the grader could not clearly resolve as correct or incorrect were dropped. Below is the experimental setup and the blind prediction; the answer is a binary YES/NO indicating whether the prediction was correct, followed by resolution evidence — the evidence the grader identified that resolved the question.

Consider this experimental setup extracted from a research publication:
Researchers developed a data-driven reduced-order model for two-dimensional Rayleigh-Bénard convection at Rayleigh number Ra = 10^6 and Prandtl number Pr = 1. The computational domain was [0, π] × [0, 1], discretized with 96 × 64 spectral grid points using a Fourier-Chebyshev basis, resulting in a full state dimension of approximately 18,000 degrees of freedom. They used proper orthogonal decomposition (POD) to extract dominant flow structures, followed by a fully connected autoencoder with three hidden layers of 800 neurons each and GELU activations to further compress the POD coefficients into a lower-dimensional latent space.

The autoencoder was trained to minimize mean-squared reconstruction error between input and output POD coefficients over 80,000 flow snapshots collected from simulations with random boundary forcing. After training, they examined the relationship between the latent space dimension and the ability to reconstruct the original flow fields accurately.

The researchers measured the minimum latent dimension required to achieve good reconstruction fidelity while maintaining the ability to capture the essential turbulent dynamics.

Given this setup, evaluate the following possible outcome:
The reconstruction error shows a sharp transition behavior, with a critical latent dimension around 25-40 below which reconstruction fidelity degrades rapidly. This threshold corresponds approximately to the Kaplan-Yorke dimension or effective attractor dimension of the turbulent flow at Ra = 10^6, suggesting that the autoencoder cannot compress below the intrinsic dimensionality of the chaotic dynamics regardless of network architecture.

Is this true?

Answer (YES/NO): NO